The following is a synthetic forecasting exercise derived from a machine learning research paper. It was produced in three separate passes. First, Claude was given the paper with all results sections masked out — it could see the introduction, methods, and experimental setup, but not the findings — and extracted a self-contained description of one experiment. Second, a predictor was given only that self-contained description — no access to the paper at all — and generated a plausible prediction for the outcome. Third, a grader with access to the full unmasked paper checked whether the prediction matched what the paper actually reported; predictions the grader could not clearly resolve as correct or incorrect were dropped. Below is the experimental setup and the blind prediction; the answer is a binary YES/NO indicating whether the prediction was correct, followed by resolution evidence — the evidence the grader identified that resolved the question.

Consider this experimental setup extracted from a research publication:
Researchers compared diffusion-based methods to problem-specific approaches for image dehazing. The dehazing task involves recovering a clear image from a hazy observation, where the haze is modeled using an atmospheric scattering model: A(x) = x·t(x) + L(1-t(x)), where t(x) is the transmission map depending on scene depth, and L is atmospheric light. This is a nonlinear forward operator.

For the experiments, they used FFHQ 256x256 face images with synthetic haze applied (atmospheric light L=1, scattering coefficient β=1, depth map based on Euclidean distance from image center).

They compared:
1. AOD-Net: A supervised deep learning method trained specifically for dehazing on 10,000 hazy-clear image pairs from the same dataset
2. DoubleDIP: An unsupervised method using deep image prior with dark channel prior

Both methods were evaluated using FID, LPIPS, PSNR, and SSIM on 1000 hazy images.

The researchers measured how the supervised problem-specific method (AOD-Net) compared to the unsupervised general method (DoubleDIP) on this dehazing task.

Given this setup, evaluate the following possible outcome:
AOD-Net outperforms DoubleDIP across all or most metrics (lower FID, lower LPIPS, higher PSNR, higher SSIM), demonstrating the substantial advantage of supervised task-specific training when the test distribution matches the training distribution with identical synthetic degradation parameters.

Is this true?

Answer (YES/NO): YES